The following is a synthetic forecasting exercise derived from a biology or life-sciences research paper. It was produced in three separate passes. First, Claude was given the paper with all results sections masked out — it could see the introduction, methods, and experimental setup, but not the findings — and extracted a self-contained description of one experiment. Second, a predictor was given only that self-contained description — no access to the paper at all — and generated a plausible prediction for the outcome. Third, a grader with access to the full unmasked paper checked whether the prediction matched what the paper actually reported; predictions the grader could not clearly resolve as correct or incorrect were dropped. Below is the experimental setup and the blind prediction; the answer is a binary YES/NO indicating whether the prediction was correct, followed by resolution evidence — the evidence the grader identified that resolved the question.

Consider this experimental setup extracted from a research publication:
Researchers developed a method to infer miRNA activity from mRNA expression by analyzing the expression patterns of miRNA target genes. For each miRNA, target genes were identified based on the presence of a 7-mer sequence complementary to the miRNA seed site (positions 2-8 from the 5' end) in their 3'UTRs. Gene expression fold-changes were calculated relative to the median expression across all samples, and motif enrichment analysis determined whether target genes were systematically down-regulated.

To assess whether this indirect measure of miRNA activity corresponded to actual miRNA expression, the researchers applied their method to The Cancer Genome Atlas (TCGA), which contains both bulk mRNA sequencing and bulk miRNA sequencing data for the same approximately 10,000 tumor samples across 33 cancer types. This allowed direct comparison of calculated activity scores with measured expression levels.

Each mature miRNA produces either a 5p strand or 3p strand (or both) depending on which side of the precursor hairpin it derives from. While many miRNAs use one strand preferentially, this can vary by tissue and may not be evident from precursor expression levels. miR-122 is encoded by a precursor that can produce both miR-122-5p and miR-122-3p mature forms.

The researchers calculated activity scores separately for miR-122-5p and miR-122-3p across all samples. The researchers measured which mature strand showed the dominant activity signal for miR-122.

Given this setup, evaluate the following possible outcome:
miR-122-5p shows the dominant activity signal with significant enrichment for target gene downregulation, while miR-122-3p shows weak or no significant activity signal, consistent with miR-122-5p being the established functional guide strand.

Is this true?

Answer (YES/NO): YES